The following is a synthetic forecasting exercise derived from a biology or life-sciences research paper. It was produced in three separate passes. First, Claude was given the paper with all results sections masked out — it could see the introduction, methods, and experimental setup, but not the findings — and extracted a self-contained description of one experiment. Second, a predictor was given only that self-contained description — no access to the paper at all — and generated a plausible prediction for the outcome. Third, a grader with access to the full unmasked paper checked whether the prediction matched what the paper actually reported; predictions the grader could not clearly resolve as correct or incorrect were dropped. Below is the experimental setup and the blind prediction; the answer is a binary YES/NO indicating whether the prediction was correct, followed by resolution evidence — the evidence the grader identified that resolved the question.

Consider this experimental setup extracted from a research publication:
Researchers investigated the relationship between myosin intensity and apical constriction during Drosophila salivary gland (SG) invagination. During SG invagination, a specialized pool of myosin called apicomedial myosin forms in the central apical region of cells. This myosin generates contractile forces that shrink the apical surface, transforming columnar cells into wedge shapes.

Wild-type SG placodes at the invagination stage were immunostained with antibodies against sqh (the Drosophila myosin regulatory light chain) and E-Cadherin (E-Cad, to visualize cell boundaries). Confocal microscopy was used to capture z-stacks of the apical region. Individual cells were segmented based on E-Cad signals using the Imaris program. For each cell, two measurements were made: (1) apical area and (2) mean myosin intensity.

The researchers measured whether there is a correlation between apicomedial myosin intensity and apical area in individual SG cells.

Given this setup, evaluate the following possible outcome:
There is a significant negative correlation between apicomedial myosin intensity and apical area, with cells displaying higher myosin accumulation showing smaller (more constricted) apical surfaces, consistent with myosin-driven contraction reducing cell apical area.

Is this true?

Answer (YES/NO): YES